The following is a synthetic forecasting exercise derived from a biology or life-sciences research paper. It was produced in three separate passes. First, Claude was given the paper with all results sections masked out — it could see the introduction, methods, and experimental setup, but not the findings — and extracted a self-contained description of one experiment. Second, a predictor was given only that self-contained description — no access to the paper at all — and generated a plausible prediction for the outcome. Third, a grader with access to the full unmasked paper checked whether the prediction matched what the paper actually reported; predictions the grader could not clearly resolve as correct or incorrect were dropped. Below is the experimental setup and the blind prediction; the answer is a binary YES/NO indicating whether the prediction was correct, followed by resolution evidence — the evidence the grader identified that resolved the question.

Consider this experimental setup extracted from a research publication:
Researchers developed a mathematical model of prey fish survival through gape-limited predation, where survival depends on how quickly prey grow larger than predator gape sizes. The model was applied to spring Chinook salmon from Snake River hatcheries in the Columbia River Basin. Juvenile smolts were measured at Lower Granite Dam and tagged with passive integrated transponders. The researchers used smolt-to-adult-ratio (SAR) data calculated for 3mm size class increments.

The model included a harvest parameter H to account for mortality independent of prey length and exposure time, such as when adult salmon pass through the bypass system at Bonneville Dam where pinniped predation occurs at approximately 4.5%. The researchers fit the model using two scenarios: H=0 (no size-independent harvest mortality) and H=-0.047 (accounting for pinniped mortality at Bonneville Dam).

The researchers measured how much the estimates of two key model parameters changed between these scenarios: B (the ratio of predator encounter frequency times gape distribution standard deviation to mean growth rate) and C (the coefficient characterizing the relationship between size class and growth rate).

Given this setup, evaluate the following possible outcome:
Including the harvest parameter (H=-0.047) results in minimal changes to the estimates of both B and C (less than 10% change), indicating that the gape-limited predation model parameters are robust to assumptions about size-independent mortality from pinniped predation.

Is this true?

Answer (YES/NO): YES